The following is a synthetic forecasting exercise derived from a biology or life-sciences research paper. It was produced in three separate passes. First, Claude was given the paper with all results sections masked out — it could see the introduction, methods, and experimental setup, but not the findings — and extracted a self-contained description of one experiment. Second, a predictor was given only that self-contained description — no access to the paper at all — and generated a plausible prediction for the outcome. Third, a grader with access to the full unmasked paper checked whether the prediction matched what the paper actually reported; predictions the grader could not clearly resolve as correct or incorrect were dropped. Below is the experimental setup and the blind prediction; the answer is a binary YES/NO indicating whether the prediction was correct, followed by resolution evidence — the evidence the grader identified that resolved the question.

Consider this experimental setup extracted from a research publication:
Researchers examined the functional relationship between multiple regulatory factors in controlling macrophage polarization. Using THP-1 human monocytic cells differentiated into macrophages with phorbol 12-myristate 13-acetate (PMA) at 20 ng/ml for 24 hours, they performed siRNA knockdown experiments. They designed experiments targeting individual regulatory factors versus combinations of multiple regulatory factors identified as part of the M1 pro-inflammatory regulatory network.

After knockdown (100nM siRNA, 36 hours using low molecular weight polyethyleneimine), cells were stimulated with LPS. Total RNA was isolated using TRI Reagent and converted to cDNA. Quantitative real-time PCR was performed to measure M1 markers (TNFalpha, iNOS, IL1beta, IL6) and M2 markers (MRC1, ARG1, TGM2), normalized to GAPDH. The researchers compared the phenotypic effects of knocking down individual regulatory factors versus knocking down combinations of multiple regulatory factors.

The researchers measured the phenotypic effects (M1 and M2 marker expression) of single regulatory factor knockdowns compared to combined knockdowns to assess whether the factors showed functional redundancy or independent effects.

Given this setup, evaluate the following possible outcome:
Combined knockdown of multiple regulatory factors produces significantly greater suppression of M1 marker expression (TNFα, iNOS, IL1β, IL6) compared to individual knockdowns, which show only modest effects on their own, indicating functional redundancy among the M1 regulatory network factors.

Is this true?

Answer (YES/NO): NO